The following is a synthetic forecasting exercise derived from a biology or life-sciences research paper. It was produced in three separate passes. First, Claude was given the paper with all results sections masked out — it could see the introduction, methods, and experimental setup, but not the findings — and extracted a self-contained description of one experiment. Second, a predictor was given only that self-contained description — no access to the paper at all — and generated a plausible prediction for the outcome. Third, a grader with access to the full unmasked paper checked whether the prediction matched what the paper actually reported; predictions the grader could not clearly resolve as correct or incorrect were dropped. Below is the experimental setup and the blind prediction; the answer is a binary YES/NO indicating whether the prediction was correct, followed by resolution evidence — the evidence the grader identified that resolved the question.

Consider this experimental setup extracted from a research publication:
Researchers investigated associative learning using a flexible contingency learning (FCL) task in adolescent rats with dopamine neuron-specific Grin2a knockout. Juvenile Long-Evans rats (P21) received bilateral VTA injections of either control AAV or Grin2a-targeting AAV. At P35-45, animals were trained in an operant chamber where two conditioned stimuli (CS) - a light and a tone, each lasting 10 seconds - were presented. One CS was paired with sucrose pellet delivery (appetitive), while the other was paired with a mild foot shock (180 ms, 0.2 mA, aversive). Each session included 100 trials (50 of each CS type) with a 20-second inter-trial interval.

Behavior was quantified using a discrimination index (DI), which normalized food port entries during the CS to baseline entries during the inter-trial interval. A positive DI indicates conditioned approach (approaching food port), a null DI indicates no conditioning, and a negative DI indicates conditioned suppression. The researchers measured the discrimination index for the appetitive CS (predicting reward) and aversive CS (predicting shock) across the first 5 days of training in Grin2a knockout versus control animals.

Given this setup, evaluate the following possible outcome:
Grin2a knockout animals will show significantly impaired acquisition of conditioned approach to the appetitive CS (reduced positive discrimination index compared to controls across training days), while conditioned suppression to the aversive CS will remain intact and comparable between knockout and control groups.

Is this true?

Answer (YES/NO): NO